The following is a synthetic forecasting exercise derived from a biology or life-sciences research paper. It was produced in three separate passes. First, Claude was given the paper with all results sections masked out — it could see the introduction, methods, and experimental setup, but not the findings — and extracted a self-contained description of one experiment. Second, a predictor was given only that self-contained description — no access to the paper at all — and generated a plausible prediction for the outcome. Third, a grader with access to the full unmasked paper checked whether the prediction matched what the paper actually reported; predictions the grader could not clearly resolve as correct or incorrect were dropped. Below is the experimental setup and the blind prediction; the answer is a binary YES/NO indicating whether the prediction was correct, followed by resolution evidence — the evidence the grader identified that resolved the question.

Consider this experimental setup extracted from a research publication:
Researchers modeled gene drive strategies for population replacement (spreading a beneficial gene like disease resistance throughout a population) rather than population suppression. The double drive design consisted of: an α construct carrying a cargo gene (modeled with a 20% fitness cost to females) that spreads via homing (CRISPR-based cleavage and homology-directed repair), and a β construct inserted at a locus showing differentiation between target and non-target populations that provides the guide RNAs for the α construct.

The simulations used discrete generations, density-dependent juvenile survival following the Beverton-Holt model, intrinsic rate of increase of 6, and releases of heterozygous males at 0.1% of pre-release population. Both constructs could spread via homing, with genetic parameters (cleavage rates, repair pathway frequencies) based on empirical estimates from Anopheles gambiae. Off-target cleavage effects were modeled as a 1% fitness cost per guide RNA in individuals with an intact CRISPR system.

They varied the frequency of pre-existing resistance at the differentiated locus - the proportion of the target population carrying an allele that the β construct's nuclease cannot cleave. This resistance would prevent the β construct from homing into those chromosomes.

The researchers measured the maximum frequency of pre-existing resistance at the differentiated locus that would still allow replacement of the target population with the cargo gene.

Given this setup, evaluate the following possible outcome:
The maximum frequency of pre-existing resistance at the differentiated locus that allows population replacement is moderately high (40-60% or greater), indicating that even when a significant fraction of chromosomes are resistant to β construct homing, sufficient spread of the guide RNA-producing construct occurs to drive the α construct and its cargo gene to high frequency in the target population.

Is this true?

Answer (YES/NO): YES